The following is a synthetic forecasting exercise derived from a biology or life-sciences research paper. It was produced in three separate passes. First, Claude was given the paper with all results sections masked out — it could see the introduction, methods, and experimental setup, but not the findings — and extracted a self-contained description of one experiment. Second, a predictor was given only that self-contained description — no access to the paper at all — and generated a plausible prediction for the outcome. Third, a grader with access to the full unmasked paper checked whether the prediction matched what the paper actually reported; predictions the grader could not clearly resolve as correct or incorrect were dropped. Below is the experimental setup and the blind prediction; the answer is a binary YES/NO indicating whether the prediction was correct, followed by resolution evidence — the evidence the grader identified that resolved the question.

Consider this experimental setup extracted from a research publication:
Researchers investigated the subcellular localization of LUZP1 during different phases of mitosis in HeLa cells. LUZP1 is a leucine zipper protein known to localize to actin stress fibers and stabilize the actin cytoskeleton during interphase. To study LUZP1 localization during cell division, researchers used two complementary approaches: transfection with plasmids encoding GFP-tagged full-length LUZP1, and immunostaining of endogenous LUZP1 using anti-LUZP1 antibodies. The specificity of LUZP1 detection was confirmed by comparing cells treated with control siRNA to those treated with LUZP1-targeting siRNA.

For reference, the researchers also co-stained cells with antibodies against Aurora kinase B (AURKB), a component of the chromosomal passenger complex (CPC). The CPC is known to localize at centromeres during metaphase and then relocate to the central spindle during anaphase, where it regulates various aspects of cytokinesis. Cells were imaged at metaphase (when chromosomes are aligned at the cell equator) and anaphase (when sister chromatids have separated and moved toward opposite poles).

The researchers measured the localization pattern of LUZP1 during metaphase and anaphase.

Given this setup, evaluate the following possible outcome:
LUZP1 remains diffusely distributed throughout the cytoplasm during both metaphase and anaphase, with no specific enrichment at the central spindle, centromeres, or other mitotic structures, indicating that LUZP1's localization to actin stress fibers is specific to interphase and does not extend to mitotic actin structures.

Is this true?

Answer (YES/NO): NO